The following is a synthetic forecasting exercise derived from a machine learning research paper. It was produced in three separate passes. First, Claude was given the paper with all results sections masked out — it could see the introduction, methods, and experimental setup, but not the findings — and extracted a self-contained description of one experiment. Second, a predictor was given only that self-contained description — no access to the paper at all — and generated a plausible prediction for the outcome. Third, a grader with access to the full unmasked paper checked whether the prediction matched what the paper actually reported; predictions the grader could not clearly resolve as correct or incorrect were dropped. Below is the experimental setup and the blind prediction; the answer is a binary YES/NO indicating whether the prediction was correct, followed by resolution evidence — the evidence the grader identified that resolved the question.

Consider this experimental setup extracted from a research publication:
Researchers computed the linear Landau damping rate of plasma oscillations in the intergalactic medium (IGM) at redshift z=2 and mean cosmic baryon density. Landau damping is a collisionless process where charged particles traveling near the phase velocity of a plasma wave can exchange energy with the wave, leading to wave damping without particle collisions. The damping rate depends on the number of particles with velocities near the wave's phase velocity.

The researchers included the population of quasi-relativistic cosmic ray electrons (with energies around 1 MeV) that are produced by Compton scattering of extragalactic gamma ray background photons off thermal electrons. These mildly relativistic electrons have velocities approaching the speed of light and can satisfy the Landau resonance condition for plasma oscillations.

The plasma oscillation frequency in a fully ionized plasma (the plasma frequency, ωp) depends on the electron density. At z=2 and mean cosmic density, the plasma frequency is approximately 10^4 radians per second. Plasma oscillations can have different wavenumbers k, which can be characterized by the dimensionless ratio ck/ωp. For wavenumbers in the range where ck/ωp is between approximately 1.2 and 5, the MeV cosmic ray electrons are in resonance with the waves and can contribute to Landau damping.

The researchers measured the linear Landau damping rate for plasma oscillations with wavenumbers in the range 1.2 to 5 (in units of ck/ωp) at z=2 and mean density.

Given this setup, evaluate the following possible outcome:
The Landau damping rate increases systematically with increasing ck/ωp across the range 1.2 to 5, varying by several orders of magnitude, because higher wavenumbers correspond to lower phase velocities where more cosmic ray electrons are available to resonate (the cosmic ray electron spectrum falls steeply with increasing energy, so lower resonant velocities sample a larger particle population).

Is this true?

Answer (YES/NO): NO